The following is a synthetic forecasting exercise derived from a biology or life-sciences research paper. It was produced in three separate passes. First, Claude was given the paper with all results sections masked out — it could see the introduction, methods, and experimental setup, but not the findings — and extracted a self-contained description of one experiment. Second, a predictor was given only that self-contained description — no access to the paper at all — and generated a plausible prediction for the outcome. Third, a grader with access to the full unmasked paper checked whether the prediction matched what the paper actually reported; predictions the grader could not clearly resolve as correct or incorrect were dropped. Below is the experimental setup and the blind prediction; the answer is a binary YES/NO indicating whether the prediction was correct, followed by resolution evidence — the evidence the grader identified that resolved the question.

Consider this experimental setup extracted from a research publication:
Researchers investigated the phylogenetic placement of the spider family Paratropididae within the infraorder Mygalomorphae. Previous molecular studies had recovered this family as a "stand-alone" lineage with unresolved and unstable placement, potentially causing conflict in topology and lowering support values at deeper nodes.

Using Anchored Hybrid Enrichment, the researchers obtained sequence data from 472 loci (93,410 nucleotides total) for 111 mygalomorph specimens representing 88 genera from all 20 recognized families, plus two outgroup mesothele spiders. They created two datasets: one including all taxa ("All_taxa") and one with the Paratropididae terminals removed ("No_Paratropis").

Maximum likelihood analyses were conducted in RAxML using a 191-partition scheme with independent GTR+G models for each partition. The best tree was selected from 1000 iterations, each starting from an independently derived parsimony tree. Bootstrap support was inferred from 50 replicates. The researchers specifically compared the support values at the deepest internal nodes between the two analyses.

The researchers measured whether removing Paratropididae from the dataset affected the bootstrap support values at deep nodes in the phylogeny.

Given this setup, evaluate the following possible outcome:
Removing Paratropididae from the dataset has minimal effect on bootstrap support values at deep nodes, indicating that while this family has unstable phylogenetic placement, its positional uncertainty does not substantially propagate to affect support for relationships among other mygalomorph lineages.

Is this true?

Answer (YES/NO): NO